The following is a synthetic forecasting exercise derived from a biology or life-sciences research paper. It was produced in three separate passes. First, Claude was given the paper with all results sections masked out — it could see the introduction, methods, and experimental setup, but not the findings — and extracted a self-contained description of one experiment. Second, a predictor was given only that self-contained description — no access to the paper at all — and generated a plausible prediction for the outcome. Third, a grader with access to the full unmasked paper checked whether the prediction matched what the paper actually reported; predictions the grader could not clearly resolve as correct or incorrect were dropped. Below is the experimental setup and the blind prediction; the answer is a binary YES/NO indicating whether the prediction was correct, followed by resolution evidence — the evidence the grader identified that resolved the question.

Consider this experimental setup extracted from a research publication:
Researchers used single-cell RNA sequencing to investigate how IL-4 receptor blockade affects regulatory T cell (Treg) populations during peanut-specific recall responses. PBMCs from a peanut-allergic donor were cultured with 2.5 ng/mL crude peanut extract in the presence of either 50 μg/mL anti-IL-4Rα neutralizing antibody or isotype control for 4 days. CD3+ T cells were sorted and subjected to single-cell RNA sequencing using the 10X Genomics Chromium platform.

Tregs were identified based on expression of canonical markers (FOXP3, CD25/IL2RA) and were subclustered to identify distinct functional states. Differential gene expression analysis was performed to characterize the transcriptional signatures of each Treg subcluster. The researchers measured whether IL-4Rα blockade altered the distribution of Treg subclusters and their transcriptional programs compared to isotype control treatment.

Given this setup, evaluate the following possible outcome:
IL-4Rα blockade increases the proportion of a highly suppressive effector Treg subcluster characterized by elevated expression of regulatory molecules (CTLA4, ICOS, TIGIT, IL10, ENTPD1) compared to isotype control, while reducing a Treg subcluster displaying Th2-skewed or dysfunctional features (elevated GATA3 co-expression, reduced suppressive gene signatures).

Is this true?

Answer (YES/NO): NO